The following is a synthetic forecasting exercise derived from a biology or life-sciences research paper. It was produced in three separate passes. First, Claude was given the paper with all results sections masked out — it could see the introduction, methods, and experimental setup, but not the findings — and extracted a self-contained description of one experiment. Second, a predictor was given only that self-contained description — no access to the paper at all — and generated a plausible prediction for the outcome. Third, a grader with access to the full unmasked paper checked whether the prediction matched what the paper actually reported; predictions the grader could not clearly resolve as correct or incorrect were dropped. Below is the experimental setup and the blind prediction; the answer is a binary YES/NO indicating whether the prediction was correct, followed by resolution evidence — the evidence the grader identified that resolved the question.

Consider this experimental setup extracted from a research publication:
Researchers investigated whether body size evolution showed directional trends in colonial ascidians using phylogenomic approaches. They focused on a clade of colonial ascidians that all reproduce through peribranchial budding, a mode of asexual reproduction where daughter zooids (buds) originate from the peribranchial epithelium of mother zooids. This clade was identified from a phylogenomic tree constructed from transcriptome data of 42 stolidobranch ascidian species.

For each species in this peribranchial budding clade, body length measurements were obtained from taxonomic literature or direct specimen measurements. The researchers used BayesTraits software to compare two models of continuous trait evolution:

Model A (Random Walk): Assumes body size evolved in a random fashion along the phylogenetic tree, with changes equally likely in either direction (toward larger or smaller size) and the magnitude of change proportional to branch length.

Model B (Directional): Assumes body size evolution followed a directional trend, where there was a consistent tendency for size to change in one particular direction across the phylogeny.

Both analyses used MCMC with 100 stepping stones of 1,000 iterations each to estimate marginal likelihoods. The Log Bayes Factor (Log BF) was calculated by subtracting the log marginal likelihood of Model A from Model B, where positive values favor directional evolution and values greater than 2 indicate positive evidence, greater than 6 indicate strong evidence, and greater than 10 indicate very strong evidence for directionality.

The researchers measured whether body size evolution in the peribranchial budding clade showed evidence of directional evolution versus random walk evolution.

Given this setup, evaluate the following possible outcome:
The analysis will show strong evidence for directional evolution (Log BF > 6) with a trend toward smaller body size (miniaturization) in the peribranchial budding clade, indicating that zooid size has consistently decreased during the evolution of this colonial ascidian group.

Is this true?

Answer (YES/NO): YES